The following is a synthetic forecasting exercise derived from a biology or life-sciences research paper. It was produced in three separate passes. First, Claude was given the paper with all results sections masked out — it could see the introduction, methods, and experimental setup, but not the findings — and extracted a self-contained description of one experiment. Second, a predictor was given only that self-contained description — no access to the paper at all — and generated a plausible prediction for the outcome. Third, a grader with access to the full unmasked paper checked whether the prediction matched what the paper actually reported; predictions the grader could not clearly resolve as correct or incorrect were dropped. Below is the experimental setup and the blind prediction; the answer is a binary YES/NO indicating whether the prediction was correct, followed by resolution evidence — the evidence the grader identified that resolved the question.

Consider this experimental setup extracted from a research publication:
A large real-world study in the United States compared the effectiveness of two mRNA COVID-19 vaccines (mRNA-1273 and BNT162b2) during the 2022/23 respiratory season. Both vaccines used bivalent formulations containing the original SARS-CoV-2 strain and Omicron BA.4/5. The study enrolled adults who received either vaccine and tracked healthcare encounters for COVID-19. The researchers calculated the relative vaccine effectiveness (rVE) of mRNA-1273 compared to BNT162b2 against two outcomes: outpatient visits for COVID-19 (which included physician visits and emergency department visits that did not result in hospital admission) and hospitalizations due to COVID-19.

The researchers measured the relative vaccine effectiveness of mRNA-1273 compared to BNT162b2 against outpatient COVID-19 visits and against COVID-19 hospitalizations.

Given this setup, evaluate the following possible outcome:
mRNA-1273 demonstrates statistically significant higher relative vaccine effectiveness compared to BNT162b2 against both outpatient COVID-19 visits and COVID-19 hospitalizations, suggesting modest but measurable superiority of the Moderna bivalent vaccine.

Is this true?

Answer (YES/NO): YES